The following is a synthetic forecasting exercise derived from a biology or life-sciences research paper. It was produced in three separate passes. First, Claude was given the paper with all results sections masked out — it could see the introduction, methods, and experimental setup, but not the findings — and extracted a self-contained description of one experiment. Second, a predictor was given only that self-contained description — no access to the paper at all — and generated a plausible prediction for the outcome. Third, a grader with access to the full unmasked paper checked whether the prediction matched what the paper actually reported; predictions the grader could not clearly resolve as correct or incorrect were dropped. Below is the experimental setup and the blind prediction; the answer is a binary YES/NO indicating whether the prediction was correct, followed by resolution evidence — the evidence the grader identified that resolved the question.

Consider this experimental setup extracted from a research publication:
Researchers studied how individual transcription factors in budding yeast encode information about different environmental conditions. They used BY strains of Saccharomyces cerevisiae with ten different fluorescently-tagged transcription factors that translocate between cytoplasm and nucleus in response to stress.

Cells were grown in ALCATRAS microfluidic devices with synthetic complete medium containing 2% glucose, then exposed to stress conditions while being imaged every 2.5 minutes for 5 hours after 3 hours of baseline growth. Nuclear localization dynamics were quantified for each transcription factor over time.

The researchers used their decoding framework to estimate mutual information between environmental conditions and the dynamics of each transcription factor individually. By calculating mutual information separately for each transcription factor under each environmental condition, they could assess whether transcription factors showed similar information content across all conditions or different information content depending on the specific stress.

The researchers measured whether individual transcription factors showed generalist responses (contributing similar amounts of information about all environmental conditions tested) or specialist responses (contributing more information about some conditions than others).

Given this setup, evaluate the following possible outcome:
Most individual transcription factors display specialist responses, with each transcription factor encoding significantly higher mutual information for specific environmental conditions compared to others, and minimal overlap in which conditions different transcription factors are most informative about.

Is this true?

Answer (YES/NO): NO